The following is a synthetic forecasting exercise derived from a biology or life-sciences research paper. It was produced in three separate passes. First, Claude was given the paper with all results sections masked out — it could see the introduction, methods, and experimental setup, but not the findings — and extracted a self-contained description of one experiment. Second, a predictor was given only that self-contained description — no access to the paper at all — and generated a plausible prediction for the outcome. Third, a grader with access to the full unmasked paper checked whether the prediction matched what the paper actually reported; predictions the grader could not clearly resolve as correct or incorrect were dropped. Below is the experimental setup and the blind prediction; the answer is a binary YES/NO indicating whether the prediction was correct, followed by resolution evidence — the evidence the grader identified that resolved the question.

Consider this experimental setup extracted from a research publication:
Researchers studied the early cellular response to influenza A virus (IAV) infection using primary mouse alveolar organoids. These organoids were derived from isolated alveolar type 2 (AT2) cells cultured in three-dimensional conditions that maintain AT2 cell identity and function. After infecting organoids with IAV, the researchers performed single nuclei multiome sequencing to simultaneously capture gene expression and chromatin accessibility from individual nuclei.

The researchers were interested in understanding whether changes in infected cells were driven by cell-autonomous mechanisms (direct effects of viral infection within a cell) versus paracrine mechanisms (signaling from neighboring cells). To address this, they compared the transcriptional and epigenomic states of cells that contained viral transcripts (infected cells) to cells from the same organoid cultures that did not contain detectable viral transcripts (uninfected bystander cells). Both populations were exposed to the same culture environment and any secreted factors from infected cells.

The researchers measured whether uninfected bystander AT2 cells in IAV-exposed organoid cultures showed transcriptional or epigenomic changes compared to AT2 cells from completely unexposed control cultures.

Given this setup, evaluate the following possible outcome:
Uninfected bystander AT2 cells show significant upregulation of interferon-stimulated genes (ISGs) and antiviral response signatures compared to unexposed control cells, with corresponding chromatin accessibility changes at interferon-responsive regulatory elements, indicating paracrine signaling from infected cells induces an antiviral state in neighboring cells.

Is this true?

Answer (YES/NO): YES